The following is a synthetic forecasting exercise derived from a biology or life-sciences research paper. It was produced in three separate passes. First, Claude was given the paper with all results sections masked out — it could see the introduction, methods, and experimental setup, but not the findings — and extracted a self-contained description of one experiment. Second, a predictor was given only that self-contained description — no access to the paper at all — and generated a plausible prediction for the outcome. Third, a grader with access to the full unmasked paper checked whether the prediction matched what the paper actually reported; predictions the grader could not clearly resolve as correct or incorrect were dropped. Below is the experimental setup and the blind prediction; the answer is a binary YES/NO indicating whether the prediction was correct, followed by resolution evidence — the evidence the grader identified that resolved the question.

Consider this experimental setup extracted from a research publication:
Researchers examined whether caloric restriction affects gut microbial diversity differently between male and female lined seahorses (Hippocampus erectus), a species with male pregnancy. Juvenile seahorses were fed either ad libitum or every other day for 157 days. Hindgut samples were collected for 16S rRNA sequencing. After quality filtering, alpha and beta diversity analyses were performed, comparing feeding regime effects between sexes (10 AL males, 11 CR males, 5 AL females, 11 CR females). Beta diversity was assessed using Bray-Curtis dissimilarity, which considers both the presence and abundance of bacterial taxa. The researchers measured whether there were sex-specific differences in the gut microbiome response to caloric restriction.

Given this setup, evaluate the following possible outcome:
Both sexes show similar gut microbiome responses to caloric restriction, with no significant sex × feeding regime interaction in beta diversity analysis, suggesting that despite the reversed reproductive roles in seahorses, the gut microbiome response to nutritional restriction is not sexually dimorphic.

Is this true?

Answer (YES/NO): YES